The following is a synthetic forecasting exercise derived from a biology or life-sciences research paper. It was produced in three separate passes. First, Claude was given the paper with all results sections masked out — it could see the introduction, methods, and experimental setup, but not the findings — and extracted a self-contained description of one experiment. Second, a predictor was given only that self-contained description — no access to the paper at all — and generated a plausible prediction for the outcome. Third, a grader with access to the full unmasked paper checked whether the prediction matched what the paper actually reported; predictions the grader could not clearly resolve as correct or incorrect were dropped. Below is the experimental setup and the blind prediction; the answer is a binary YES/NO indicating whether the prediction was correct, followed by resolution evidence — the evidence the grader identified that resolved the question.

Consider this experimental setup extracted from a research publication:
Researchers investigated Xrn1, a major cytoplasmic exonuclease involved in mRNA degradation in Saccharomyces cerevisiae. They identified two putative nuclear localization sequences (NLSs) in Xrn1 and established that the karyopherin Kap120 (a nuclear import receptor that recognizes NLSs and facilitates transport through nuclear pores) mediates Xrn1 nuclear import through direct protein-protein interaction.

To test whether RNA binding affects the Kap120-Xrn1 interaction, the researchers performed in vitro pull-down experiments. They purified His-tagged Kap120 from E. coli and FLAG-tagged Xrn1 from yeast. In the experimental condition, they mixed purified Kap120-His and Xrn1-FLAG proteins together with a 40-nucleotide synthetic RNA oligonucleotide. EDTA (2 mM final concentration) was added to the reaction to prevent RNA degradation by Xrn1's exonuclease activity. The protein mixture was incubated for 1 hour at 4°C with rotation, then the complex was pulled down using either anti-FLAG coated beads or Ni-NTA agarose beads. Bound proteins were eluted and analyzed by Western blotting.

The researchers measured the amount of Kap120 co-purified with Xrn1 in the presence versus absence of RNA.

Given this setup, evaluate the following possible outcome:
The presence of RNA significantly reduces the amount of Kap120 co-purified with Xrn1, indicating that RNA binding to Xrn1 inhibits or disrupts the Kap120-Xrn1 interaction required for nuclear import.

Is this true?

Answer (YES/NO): YES